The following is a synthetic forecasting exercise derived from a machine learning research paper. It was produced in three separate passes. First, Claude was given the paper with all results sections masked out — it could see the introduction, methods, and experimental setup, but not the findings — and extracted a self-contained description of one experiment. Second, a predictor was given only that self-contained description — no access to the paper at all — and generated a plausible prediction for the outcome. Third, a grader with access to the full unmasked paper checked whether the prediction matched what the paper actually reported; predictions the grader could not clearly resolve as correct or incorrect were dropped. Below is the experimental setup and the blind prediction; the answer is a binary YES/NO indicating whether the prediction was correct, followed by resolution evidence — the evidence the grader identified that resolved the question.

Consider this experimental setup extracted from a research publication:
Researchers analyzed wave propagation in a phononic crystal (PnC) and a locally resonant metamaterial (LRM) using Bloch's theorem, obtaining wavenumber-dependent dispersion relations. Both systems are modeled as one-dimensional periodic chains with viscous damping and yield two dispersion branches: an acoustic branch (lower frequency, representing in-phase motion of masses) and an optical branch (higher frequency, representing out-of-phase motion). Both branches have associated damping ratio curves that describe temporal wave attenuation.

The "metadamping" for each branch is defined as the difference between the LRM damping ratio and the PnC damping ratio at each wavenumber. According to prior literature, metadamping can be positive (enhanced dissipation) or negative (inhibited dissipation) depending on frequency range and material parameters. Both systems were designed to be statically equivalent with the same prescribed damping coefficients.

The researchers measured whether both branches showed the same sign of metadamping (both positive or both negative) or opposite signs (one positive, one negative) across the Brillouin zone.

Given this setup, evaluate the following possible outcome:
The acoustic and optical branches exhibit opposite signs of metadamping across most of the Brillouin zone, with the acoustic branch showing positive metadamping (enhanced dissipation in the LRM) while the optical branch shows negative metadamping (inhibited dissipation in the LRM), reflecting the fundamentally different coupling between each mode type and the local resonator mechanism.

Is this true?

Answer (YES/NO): NO